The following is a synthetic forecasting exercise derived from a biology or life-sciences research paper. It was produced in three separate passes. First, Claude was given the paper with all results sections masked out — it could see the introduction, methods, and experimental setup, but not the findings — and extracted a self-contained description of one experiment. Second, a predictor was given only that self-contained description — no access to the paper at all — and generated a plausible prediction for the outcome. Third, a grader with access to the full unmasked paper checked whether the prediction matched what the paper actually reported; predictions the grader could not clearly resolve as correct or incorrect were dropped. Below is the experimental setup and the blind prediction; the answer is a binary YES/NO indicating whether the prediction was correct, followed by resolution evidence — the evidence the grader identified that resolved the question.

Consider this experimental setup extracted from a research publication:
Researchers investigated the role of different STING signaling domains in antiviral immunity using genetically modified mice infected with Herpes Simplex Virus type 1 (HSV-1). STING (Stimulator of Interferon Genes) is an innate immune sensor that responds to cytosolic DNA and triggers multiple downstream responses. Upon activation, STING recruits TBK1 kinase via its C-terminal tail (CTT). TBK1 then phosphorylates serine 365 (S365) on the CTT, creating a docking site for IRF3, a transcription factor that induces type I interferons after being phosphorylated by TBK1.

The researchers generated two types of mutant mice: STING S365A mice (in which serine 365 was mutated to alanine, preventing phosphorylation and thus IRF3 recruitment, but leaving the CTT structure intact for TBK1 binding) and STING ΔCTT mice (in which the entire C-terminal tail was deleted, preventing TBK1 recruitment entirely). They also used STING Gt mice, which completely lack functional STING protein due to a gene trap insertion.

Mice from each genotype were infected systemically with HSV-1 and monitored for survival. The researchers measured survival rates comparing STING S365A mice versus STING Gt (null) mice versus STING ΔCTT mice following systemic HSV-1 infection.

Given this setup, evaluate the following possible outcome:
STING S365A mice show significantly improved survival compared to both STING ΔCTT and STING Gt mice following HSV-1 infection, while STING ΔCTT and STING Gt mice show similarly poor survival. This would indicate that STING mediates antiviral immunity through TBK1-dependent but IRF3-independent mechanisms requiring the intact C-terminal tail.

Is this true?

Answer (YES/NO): YES